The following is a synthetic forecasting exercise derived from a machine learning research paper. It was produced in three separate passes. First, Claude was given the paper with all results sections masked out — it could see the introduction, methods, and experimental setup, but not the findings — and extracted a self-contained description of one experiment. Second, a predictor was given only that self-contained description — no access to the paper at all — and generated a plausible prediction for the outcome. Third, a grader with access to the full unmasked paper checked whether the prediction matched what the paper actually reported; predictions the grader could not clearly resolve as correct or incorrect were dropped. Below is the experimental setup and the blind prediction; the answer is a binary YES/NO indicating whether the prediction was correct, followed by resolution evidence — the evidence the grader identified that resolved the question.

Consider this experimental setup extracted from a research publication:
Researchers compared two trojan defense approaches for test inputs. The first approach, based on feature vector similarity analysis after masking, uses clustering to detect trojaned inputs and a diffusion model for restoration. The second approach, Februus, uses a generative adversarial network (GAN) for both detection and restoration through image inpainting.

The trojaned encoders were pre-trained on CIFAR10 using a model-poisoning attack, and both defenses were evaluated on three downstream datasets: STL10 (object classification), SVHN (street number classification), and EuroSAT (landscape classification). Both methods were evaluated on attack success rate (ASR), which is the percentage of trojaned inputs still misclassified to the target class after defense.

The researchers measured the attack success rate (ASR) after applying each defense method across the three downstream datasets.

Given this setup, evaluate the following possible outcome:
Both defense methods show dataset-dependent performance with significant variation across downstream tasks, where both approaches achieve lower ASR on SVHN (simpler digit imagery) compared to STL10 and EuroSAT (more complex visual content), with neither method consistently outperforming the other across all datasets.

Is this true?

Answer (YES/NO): NO